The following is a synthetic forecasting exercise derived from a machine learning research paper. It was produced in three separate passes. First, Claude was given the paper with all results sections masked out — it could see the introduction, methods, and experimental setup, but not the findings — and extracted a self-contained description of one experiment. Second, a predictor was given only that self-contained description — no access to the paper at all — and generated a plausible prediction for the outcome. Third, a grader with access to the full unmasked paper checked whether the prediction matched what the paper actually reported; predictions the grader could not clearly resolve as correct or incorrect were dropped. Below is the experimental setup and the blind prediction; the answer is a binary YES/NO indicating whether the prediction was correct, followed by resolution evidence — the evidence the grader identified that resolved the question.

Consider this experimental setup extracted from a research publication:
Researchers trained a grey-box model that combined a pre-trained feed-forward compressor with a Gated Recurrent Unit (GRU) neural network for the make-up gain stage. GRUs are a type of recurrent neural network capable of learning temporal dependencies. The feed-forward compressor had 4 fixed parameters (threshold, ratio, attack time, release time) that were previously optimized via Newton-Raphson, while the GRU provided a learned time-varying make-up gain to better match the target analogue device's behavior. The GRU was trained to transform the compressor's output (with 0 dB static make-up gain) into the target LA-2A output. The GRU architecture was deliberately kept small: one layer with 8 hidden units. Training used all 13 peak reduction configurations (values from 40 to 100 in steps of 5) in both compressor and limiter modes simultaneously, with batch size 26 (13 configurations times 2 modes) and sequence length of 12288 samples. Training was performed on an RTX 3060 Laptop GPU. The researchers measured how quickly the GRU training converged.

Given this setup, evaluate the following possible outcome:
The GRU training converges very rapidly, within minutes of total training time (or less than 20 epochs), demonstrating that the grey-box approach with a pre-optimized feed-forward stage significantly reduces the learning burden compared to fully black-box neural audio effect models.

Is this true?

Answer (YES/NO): NO